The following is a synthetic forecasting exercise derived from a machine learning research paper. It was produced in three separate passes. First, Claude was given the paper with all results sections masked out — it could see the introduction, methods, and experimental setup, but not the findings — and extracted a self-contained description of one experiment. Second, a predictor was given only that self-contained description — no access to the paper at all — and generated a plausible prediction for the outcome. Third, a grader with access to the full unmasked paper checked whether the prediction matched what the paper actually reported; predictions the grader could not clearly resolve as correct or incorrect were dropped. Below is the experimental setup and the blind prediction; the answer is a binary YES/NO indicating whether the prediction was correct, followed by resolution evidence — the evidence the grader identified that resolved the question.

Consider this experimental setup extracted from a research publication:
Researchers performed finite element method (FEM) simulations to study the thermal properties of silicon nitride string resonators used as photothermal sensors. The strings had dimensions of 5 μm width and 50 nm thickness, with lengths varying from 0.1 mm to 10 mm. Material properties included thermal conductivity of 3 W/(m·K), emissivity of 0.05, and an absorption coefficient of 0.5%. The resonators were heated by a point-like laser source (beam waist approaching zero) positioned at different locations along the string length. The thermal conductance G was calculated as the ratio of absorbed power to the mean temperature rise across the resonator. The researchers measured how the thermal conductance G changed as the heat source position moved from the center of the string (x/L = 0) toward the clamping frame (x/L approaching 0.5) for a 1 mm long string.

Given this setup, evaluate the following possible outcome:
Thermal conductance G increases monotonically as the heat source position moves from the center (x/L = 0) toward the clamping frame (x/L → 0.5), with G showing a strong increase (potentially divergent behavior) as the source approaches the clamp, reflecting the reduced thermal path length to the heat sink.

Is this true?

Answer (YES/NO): YES